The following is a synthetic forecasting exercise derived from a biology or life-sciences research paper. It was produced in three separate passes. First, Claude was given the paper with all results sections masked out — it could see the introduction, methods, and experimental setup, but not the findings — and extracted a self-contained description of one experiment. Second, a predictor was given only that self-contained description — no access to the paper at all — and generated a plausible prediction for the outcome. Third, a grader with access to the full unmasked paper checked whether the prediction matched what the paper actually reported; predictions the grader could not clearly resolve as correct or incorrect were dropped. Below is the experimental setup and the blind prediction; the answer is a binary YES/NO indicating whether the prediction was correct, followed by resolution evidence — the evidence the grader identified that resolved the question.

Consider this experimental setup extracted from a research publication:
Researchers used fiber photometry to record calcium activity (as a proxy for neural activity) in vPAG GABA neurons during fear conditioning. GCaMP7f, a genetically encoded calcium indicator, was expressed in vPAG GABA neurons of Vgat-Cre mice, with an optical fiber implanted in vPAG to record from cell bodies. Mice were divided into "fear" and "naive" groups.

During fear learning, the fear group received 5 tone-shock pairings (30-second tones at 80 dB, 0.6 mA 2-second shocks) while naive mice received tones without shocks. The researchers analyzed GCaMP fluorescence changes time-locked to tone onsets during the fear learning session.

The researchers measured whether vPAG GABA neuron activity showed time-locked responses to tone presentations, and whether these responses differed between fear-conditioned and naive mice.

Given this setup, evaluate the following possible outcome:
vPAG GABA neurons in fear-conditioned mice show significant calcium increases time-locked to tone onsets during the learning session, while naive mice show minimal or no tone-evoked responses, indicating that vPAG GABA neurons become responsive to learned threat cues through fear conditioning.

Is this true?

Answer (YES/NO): YES